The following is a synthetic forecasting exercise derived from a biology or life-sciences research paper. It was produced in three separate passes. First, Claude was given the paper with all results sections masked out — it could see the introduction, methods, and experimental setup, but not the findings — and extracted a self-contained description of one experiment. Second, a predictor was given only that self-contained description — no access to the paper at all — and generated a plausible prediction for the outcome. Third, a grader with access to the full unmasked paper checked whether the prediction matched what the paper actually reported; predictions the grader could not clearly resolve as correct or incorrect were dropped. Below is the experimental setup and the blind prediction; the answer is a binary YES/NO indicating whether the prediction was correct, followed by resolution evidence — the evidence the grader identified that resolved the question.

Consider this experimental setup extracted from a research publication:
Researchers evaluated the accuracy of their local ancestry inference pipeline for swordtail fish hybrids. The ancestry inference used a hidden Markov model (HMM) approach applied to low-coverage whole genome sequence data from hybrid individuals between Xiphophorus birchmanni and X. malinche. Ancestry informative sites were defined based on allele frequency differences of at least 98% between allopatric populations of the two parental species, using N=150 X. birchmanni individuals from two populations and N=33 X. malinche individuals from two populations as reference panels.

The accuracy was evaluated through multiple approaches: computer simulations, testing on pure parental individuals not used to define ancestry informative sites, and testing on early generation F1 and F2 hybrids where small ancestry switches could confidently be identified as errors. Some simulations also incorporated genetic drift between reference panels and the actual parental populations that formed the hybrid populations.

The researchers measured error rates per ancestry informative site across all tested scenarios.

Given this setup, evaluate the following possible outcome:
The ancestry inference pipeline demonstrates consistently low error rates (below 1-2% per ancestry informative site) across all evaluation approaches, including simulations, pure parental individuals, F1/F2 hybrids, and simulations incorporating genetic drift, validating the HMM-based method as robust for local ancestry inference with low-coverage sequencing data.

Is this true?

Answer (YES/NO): YES